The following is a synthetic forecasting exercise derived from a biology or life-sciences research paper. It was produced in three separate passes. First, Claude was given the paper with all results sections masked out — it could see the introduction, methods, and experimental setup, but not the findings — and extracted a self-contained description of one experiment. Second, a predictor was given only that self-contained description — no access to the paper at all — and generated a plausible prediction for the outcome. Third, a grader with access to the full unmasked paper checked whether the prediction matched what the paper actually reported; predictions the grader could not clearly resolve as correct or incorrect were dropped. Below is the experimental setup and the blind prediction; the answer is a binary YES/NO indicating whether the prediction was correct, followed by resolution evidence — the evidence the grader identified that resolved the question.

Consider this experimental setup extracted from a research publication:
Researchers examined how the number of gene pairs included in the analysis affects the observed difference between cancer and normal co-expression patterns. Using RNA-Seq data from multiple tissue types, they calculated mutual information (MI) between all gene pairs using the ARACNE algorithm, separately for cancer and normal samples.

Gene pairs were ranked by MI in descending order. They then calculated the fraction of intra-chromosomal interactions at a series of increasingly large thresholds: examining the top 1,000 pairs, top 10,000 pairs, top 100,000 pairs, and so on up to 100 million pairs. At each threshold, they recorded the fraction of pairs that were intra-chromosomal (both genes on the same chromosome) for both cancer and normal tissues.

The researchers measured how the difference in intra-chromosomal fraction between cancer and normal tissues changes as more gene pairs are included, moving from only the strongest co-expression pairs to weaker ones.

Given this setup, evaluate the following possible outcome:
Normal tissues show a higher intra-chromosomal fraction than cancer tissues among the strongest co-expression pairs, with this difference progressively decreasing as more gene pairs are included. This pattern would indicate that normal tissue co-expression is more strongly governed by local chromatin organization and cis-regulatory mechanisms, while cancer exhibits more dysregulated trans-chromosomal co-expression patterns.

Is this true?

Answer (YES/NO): NO